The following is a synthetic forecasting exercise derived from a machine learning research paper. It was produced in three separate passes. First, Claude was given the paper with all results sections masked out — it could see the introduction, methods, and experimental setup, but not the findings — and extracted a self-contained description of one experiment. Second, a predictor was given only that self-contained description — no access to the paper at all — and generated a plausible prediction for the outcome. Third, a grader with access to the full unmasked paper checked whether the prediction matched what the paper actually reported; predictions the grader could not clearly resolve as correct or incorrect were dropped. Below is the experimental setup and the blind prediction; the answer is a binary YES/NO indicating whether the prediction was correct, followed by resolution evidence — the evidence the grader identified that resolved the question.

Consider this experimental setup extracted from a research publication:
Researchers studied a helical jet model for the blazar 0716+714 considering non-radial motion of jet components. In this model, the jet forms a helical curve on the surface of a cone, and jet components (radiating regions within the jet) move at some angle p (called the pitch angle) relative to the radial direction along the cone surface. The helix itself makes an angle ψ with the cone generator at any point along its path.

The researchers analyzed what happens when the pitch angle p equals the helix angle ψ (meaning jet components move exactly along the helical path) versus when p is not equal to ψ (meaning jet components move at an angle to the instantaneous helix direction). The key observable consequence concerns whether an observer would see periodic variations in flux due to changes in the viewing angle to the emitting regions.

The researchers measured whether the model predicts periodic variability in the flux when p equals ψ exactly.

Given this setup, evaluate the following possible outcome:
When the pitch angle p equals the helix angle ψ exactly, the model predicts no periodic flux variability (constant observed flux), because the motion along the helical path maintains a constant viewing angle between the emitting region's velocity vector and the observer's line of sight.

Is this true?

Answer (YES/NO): YES